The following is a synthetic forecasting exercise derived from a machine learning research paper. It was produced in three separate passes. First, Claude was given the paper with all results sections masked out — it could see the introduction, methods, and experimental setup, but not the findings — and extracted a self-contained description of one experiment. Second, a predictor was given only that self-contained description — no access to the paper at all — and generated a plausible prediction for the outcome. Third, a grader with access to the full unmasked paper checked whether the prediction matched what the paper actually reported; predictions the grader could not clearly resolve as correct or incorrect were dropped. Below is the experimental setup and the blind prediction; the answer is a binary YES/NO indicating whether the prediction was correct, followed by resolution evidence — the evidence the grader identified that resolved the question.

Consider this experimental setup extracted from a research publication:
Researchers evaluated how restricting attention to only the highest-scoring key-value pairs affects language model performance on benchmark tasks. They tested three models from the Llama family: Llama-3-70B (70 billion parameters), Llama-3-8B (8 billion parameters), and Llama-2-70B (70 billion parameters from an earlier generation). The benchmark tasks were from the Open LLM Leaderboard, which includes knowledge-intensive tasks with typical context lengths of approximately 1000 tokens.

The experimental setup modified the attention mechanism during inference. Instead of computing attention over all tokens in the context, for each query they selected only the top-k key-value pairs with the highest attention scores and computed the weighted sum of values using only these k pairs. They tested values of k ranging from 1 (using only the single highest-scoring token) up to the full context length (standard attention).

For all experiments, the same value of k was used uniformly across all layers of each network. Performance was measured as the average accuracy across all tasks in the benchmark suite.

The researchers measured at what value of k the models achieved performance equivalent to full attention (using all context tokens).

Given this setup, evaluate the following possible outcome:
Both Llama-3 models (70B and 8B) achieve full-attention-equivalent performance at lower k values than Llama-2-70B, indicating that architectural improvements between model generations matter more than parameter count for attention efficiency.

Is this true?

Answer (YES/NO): NO